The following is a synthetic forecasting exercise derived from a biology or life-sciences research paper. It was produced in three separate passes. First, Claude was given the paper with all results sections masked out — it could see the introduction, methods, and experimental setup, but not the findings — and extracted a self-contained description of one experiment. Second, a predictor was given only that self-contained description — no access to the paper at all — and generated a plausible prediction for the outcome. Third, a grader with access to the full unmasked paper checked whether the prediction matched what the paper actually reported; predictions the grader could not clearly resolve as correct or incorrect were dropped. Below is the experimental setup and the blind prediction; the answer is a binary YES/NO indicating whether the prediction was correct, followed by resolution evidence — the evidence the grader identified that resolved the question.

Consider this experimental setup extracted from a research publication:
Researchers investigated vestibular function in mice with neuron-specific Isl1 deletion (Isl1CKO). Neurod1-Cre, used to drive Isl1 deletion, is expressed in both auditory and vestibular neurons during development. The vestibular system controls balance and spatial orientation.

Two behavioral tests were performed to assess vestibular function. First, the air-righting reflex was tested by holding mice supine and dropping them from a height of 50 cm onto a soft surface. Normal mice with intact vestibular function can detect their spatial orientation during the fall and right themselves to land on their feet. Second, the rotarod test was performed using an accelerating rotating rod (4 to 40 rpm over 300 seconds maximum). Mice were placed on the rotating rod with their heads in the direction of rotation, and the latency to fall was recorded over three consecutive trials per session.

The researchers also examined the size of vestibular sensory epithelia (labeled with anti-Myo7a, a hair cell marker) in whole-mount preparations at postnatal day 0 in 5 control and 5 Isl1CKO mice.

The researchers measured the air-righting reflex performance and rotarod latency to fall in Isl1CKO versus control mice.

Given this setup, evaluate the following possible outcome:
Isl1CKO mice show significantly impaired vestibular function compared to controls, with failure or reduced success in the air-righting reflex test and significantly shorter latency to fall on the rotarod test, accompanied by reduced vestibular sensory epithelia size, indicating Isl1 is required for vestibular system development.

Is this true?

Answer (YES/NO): NO